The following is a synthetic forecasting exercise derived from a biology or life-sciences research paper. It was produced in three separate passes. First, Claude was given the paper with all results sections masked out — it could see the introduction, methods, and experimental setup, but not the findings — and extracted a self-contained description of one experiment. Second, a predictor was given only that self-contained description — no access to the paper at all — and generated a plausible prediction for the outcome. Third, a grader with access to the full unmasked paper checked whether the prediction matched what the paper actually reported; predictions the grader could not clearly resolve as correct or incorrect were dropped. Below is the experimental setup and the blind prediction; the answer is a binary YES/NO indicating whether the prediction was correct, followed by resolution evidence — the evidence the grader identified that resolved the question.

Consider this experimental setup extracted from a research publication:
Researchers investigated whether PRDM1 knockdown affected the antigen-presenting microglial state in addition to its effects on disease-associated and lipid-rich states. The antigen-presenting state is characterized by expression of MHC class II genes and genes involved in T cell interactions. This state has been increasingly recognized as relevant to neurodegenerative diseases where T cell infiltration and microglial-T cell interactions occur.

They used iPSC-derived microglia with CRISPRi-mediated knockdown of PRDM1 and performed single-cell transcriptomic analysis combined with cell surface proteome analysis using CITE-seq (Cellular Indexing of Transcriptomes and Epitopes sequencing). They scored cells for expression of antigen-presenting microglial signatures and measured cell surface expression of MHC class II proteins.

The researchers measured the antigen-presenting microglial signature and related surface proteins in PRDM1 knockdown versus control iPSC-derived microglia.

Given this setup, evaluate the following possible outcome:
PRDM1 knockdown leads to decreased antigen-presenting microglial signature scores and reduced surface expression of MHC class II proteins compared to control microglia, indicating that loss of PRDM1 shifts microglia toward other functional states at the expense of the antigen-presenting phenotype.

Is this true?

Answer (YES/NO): NO